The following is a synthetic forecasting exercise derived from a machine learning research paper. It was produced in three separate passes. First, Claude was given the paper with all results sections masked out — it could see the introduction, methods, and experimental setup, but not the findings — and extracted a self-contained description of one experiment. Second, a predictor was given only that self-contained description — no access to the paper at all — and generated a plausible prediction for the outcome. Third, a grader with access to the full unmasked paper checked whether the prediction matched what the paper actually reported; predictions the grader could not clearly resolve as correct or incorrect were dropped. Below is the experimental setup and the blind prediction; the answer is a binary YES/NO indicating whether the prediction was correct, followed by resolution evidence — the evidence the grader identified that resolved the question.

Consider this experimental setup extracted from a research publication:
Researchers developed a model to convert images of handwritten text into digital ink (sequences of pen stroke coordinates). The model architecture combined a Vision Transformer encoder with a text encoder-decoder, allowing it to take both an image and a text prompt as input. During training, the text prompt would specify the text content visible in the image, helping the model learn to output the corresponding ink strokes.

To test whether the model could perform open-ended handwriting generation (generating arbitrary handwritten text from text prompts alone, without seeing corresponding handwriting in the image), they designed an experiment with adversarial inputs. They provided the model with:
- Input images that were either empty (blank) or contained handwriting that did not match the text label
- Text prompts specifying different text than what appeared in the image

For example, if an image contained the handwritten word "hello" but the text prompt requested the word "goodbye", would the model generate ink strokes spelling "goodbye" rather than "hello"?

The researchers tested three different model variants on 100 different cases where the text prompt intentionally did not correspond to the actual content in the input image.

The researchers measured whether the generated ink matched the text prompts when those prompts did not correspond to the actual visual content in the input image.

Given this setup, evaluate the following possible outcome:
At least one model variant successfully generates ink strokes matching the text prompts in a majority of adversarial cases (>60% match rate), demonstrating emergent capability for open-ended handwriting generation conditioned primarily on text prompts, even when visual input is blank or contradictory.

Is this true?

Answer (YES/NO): NO